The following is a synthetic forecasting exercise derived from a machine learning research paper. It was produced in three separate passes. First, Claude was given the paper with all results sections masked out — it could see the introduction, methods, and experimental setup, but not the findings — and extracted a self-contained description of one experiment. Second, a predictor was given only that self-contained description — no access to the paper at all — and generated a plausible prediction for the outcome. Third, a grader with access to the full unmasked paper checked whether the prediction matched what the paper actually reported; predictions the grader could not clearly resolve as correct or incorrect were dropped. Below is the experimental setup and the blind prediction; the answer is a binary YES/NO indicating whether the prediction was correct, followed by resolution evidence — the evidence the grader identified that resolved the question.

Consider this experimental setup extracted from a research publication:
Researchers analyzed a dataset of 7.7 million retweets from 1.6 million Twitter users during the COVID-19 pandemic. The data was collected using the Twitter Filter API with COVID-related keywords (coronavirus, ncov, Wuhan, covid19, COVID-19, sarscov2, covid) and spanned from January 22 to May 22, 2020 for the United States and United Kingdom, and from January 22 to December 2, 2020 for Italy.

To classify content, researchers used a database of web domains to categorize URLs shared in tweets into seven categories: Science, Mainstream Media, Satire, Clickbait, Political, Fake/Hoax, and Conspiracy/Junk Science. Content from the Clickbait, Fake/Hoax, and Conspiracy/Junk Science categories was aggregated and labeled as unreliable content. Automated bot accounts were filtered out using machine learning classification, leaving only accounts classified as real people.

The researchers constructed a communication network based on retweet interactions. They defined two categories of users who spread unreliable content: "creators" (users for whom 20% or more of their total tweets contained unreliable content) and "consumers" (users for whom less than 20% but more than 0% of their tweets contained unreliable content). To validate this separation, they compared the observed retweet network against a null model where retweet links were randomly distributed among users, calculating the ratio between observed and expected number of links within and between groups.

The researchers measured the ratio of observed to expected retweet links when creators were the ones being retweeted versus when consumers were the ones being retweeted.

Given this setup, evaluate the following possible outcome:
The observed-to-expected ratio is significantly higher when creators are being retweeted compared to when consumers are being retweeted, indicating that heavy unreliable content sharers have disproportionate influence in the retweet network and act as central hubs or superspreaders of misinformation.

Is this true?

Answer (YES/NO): YES